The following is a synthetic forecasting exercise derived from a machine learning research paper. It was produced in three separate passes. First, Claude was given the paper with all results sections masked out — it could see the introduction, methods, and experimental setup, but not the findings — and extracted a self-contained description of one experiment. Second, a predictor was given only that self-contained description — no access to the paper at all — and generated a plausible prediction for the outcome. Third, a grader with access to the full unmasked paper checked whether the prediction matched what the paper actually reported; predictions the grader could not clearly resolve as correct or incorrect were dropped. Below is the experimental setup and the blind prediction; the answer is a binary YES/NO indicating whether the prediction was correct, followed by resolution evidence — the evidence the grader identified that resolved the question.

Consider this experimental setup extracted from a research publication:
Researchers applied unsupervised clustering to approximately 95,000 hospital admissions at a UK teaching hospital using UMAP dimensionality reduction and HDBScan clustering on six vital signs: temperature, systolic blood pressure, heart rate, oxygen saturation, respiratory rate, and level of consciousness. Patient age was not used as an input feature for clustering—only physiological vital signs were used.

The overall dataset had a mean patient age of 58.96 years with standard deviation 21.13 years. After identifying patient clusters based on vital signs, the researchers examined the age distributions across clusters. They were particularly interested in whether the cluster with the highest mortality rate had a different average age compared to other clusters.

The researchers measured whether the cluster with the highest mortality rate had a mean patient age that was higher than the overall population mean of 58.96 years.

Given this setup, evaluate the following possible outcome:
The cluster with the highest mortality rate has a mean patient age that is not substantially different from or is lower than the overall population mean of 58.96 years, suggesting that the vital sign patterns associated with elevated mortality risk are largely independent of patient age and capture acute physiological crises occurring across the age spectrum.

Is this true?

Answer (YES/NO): NO